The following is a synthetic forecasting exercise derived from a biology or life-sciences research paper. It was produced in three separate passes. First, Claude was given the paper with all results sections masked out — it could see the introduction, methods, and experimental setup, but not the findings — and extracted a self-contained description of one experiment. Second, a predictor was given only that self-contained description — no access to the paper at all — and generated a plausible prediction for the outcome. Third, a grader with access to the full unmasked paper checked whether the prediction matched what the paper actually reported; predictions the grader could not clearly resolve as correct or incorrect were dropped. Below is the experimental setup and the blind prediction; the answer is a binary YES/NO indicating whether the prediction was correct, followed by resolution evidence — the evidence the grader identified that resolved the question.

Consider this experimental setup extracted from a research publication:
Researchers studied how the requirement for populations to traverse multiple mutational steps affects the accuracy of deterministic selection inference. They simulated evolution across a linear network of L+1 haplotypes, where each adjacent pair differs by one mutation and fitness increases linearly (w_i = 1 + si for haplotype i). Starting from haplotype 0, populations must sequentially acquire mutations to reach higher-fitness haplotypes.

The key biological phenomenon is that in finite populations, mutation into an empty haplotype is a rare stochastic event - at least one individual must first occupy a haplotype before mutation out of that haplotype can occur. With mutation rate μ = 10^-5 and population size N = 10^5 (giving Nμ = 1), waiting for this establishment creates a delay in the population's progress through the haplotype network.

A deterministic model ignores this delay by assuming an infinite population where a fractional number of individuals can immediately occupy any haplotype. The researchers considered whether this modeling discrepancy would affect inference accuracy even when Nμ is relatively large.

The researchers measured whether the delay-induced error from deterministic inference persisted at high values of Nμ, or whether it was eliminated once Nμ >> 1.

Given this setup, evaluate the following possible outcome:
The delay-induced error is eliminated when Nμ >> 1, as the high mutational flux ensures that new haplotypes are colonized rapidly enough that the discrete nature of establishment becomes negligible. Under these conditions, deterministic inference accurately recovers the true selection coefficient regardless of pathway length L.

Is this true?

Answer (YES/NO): NO